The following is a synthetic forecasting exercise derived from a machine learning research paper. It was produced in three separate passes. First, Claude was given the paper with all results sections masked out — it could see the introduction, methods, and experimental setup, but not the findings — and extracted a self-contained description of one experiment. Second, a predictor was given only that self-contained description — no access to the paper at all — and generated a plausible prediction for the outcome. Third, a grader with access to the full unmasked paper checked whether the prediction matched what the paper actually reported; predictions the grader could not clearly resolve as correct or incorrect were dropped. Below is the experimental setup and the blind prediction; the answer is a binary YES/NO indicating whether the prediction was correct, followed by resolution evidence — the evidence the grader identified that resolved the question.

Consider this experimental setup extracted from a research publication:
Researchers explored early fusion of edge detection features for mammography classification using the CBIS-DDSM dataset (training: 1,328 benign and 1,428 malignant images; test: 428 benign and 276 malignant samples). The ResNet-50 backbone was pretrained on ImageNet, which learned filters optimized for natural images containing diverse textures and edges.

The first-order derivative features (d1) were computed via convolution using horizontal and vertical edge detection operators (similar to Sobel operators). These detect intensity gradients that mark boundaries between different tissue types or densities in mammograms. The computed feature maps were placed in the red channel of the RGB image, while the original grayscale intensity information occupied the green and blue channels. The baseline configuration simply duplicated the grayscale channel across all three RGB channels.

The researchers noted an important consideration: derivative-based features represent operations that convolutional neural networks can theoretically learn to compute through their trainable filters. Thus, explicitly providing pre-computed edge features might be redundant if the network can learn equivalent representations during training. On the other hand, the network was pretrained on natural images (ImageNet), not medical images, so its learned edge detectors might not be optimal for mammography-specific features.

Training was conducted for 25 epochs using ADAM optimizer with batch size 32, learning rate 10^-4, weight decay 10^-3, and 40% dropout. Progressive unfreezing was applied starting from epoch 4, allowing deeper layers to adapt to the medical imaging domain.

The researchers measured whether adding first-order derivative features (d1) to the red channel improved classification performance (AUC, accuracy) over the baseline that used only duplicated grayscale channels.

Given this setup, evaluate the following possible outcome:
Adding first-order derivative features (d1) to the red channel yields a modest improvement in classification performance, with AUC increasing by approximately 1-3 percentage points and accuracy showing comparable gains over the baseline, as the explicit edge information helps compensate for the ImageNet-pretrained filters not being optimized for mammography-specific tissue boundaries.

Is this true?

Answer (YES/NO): NO